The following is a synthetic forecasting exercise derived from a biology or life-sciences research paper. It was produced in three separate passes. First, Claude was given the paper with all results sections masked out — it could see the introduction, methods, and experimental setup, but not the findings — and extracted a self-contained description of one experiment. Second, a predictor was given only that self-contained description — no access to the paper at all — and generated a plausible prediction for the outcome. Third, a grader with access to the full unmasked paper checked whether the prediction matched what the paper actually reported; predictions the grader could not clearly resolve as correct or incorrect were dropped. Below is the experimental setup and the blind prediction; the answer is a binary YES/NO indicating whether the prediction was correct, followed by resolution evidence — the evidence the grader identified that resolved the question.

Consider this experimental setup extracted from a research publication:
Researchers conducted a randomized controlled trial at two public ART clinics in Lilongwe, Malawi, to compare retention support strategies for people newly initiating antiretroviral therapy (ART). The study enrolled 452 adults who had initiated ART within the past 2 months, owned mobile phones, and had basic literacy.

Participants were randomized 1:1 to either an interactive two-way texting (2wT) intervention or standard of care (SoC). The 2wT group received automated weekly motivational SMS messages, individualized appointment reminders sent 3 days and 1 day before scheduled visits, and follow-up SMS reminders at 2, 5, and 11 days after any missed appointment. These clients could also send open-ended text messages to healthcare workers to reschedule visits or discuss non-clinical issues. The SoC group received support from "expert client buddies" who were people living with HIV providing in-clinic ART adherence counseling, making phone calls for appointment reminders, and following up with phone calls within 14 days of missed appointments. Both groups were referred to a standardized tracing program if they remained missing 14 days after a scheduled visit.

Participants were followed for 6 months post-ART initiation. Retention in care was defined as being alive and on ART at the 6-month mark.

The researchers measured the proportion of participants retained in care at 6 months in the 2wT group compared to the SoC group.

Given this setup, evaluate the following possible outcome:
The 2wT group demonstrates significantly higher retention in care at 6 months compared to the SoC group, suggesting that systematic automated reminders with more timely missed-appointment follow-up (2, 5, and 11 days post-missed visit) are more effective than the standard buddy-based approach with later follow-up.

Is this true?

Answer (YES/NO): NO